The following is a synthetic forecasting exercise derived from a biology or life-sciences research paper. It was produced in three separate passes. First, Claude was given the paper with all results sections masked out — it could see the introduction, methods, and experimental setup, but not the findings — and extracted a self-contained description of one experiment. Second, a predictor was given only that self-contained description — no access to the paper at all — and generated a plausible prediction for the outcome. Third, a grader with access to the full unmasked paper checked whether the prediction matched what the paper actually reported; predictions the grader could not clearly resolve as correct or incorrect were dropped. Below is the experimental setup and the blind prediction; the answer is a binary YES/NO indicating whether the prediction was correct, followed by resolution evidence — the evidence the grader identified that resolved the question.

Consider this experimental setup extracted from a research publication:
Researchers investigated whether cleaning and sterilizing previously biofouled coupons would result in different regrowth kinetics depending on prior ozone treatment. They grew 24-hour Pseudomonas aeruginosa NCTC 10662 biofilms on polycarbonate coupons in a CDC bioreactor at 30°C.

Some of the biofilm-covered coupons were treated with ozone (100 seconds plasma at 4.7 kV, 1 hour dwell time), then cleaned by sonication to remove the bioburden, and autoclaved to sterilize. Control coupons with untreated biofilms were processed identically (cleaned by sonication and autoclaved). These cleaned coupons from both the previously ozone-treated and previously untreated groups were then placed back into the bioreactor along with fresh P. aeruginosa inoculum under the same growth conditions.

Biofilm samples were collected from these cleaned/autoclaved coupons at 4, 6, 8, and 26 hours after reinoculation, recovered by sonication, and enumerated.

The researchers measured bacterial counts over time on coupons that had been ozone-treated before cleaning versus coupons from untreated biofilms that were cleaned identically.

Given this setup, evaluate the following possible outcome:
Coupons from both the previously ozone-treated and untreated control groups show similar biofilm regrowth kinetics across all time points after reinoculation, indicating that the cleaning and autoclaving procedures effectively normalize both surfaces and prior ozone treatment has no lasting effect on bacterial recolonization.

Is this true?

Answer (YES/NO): YES